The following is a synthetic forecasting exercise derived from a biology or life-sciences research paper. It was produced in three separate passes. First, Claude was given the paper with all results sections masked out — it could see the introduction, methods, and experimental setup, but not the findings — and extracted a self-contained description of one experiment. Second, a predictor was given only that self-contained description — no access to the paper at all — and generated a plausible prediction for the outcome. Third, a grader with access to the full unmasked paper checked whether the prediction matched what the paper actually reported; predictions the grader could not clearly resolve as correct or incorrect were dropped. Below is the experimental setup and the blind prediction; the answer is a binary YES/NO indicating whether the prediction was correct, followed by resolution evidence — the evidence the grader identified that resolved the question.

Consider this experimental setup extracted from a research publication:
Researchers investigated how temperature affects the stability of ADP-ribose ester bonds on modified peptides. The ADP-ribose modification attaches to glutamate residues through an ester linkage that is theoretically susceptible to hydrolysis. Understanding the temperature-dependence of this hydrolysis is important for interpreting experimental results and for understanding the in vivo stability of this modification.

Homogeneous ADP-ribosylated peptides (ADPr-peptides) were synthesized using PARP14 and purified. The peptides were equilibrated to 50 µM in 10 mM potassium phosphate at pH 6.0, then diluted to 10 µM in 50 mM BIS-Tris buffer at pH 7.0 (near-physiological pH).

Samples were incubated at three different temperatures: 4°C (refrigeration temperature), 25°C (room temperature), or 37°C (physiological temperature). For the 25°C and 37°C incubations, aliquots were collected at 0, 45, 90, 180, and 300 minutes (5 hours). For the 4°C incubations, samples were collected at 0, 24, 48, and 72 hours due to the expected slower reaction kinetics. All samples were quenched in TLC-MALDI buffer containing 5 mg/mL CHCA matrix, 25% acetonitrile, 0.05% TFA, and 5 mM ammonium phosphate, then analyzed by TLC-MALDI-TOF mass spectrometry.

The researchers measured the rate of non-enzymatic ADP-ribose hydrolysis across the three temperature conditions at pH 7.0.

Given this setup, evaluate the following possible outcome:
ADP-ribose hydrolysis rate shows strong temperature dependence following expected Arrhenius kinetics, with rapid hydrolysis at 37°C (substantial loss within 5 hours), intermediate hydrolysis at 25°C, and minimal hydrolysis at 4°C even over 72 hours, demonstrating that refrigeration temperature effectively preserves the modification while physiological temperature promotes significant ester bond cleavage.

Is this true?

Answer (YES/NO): NO